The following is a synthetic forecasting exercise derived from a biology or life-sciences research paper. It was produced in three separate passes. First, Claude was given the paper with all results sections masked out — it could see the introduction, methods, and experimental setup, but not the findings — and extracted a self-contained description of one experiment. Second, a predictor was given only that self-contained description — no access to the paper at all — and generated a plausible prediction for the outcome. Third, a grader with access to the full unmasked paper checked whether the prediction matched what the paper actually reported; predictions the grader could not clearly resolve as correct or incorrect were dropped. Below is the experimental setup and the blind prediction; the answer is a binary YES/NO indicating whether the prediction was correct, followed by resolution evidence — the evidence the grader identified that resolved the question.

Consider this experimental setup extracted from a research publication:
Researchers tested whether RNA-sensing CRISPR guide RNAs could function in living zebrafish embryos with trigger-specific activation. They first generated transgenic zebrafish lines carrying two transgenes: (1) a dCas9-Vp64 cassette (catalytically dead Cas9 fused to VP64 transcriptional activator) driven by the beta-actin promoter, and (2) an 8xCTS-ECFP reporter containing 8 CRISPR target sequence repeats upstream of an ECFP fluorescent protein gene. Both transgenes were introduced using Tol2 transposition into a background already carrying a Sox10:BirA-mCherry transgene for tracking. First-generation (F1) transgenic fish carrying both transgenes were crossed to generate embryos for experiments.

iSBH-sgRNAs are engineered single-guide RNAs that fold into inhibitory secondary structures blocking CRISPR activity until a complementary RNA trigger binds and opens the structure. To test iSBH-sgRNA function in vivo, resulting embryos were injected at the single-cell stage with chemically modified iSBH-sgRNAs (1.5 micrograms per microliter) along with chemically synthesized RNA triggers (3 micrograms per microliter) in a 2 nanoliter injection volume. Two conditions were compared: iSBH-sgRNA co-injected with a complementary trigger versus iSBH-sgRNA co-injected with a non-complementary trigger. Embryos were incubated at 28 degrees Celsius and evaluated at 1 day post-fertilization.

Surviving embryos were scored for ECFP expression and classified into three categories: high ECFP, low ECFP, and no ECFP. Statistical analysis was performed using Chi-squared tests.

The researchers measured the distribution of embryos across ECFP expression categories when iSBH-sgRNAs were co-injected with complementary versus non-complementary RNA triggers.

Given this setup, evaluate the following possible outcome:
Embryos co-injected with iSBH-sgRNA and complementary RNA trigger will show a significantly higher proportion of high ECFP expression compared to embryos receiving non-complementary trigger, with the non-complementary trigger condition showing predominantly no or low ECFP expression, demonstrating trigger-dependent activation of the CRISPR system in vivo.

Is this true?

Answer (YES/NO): YES